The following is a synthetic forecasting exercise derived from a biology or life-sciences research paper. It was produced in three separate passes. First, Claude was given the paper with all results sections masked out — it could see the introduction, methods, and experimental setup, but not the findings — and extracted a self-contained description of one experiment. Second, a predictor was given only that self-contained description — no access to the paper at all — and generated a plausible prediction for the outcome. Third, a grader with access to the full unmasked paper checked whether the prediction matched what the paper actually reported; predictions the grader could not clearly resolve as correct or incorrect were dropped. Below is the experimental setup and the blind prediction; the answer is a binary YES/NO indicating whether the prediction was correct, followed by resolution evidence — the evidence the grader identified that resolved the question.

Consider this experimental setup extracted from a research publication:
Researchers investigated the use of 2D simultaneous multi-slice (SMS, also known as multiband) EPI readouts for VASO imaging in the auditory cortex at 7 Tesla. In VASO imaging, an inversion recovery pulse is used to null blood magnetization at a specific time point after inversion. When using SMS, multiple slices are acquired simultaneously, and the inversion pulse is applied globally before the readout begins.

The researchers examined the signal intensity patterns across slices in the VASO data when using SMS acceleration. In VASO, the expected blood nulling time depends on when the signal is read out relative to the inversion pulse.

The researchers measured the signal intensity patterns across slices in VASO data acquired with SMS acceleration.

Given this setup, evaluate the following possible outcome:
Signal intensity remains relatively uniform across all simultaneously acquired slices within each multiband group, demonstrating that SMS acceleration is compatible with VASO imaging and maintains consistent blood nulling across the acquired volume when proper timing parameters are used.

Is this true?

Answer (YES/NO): NO